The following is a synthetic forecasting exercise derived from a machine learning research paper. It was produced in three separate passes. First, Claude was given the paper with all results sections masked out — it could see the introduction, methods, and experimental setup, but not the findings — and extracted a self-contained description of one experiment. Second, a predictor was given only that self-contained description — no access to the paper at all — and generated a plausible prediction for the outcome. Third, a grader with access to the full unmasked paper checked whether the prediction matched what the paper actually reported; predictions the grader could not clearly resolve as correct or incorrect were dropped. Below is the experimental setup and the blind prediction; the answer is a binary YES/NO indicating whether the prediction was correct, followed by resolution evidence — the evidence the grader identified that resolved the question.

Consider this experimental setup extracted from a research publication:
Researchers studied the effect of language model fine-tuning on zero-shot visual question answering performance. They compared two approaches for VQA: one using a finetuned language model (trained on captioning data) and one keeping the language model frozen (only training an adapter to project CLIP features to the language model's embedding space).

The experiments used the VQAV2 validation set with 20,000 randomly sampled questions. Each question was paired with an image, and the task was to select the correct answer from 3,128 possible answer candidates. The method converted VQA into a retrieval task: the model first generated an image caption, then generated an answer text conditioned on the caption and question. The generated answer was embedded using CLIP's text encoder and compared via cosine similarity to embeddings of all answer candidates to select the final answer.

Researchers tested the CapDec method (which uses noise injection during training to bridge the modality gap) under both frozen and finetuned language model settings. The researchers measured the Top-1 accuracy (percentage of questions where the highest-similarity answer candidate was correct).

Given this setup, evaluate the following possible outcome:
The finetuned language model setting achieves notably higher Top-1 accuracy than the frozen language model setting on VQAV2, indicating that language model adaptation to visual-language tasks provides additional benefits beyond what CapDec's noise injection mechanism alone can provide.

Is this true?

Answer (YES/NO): NO